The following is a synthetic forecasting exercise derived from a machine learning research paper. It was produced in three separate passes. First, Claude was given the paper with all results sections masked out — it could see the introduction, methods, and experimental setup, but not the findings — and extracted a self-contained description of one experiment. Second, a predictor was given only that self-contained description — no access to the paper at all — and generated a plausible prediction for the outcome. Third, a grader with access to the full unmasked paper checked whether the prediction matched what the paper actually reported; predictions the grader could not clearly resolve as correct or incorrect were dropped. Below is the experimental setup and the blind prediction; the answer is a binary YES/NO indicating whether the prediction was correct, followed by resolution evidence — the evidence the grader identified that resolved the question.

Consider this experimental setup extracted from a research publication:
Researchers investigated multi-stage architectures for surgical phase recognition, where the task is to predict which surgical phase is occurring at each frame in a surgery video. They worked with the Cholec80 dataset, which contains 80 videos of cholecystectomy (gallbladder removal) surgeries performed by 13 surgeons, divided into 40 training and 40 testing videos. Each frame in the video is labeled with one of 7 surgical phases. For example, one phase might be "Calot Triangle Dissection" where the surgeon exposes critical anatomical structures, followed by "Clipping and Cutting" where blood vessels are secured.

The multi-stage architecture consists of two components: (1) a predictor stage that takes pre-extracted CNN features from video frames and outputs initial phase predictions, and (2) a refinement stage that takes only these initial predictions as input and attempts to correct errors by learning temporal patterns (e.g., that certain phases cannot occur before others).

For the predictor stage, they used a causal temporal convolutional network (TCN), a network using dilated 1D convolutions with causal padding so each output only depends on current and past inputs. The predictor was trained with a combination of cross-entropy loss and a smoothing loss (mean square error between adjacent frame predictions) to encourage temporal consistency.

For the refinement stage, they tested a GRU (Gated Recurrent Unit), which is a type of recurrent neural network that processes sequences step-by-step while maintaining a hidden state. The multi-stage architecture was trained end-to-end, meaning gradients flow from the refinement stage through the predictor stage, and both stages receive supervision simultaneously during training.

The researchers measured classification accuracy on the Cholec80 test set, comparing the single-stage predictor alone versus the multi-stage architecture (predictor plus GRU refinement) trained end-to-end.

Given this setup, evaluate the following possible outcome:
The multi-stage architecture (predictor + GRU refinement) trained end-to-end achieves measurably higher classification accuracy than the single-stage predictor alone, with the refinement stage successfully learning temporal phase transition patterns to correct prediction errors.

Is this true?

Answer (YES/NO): NO